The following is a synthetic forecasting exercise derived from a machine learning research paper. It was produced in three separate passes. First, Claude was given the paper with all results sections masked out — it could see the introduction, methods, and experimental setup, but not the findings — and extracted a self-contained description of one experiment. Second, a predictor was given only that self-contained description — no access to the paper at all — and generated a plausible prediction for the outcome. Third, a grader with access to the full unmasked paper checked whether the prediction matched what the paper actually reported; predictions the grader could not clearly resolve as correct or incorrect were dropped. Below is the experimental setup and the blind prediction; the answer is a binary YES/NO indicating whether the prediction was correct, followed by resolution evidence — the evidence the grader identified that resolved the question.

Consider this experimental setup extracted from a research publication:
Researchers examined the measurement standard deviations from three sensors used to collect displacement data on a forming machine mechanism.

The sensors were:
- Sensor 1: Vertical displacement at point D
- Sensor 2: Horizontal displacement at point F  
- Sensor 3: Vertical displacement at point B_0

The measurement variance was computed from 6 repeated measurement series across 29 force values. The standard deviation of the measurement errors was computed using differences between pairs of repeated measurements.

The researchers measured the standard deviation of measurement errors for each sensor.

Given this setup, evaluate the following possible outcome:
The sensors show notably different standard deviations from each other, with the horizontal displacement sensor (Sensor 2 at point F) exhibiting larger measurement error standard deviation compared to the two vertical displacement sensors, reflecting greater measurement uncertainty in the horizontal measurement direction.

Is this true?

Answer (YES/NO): NO